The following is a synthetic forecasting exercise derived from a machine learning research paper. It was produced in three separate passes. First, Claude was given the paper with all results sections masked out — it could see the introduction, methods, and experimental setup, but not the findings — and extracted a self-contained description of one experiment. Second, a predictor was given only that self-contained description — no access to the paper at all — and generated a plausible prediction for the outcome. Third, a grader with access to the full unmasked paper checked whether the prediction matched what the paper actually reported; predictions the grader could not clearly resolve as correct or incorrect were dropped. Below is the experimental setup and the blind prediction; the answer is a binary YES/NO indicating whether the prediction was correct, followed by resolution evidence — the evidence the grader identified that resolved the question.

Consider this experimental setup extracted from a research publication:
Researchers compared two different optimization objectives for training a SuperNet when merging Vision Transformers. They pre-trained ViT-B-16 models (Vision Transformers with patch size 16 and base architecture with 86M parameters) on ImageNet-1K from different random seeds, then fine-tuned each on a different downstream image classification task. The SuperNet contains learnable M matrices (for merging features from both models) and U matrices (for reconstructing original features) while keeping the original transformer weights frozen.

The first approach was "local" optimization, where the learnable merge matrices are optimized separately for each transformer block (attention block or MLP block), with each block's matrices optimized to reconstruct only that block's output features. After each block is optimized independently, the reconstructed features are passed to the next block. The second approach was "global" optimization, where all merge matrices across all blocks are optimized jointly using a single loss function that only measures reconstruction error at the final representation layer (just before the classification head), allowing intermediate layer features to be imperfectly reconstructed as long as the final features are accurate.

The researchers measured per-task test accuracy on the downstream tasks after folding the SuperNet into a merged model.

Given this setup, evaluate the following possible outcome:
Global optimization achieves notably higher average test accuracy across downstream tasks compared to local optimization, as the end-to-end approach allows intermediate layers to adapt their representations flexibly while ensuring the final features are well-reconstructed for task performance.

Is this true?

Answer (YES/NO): YES